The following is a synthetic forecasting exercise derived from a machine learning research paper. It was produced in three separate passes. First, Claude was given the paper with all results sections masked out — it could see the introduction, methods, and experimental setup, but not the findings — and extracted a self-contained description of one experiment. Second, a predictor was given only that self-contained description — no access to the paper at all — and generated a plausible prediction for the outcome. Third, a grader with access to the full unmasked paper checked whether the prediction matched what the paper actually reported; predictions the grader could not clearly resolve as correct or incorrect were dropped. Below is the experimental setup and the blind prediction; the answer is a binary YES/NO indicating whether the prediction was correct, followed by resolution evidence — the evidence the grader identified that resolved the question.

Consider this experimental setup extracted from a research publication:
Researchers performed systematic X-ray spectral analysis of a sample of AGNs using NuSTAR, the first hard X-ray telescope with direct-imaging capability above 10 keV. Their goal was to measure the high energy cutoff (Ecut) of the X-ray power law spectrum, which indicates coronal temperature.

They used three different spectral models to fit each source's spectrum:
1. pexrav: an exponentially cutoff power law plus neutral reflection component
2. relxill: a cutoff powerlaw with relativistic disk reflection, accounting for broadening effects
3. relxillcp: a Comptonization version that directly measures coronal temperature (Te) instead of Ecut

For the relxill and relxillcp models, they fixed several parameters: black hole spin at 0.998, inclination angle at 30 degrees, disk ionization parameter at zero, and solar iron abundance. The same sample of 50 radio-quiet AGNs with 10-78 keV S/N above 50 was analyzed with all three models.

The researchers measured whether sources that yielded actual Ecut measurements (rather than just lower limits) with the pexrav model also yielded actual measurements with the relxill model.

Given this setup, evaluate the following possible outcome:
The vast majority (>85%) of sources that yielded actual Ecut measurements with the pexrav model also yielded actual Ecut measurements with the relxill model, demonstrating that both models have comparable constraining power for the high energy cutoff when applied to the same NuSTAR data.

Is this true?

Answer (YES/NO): NO